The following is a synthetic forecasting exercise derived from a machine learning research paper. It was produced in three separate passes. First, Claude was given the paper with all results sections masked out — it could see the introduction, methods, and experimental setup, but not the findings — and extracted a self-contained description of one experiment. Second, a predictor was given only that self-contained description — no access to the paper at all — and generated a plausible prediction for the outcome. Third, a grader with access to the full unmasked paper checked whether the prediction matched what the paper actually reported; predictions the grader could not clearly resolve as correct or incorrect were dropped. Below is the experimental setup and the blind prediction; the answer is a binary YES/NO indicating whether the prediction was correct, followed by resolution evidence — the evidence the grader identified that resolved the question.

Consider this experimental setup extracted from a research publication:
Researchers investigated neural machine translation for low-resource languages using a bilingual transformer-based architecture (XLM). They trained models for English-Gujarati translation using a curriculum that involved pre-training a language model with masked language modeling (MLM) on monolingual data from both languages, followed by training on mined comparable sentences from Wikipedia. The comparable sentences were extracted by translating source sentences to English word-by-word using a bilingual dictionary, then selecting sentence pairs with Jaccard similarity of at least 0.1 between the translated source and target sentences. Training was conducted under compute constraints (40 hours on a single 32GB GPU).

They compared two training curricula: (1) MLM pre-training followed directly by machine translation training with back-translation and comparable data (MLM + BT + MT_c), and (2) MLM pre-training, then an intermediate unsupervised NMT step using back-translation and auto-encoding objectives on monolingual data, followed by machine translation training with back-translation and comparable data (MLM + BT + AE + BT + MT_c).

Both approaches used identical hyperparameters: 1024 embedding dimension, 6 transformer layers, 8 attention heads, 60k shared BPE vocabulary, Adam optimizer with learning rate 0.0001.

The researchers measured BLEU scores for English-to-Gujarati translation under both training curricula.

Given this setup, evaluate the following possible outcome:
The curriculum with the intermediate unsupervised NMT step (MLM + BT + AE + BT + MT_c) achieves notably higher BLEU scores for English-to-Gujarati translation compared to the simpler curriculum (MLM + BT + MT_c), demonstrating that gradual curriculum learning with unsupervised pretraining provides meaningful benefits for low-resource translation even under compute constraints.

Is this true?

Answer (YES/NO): YES